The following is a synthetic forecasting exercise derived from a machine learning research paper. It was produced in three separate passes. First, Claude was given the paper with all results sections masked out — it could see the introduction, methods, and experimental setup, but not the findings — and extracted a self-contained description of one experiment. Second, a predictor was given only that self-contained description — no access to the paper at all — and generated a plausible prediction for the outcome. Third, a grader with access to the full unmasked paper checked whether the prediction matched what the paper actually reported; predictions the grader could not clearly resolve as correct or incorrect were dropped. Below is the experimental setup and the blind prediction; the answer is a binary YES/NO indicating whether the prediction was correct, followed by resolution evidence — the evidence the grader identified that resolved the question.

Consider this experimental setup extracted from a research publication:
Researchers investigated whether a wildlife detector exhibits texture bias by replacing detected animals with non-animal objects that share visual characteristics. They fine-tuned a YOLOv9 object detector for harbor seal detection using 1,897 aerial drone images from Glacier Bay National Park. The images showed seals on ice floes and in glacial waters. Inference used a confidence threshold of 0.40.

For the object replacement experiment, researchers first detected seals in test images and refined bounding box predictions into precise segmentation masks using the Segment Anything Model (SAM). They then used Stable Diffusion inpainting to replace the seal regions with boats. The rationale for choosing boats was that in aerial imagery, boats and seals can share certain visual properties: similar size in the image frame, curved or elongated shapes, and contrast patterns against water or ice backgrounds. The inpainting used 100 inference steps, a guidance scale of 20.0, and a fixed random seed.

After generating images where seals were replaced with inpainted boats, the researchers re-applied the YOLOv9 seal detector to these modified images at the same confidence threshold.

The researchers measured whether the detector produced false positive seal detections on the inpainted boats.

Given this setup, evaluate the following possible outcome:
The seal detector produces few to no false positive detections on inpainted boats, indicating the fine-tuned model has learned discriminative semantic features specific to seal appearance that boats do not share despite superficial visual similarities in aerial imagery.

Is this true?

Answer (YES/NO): NO